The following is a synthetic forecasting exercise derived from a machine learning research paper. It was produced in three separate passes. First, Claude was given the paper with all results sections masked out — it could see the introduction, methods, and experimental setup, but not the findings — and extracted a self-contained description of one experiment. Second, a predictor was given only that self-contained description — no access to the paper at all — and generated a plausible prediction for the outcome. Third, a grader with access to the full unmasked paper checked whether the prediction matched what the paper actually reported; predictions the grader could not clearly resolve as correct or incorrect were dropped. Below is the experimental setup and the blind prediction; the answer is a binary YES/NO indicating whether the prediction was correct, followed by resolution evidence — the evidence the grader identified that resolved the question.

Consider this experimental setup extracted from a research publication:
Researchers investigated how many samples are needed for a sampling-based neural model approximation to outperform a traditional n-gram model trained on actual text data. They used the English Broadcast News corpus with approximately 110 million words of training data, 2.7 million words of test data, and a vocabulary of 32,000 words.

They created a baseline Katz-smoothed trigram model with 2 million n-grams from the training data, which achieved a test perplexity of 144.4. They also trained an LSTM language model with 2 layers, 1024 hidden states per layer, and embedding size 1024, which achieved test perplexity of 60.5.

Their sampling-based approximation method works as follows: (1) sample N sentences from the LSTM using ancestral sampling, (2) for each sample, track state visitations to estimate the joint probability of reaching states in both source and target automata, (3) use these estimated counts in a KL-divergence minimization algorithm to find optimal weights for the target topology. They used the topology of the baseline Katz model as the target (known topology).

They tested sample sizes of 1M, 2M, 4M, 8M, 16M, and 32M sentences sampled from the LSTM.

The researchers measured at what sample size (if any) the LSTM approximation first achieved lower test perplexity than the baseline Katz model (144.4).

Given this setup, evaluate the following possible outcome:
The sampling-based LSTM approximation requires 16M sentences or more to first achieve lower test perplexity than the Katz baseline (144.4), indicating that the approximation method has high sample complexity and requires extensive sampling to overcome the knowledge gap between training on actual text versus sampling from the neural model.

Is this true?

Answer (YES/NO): NO